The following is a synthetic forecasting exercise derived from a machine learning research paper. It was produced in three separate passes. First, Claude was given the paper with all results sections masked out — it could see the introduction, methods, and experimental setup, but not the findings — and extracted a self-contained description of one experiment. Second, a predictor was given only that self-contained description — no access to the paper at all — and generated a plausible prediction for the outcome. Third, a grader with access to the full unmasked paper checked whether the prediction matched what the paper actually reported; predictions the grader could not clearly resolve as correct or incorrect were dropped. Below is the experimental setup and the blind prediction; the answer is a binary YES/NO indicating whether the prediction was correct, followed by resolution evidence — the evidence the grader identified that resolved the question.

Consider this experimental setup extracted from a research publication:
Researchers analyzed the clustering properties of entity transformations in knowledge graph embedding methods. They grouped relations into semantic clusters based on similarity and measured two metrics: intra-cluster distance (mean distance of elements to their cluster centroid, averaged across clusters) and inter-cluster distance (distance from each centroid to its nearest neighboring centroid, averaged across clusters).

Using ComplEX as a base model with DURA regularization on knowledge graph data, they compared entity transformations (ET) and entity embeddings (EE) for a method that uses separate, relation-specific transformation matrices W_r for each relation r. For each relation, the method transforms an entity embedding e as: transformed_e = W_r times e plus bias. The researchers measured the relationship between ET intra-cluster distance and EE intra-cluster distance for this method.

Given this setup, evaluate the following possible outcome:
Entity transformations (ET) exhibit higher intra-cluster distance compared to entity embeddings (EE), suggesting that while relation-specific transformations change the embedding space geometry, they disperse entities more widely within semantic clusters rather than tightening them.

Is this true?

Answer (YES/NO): NO